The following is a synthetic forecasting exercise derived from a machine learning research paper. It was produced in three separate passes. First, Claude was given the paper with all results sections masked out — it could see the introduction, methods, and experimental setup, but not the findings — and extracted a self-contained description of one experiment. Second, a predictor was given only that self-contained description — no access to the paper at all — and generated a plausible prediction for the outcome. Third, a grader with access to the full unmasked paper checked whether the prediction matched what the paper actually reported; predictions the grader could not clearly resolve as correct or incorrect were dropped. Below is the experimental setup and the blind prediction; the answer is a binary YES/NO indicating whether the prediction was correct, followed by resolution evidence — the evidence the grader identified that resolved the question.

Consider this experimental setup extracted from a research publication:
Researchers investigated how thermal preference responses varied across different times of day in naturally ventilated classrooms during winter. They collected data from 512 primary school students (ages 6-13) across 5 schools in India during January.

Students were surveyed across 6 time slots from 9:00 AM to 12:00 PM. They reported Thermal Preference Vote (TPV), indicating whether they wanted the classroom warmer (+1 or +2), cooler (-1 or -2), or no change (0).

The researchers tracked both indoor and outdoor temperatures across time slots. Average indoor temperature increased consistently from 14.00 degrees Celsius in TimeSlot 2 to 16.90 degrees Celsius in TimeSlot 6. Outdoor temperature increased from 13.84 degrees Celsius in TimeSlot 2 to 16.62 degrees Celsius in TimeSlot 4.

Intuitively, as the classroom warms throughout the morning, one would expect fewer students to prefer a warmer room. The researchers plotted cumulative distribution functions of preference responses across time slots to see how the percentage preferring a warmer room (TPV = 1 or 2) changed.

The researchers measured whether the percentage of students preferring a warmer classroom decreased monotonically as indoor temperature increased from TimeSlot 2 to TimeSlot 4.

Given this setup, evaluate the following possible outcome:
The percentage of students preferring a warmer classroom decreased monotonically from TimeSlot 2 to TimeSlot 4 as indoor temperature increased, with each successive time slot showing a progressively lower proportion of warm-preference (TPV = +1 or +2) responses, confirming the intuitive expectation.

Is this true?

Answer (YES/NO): NO